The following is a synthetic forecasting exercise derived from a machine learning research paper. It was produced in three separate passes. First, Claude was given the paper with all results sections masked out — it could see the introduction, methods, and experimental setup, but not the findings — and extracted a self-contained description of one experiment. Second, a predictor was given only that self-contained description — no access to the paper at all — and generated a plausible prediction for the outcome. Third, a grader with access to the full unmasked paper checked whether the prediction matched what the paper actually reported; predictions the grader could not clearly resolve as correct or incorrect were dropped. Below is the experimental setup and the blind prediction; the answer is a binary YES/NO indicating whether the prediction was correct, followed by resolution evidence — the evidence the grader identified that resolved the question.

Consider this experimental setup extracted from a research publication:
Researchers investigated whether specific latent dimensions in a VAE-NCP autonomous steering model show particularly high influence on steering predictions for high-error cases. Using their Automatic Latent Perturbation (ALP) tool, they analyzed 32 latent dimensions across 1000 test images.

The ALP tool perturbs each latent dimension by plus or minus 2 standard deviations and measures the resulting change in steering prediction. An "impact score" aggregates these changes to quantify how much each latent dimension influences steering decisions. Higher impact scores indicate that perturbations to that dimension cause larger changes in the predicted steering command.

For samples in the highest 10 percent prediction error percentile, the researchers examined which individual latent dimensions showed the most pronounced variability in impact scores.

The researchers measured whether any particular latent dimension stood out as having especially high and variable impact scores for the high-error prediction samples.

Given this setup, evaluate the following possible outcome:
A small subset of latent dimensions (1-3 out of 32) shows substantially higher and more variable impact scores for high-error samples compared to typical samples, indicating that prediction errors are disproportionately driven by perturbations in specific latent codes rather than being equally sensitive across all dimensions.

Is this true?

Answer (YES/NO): YES